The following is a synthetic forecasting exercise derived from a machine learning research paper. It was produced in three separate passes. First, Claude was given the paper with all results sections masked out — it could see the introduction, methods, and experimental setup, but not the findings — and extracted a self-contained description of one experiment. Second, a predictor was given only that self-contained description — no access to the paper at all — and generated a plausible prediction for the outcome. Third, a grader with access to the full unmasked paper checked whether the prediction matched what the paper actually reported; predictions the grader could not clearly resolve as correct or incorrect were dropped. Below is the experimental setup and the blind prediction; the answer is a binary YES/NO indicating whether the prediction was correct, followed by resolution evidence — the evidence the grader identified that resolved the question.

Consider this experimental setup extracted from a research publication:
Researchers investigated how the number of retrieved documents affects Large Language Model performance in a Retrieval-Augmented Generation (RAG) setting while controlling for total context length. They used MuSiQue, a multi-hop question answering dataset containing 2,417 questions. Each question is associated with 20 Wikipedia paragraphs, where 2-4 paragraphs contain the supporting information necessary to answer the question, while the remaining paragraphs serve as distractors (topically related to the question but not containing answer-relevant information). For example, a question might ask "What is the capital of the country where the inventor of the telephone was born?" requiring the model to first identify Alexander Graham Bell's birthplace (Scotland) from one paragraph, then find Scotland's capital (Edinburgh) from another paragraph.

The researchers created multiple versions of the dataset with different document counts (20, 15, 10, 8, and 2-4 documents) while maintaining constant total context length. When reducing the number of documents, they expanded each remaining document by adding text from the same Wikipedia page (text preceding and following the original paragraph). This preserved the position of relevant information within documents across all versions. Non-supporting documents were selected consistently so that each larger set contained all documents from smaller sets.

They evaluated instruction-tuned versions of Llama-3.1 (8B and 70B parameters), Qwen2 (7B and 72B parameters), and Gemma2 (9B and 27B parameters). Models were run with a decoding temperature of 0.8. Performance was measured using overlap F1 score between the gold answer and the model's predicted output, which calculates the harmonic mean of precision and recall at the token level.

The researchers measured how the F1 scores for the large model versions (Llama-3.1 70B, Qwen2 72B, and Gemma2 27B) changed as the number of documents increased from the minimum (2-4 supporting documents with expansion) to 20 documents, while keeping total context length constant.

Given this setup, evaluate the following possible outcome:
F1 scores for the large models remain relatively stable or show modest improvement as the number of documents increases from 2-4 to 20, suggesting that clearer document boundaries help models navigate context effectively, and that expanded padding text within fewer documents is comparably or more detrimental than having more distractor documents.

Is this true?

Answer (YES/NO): NO